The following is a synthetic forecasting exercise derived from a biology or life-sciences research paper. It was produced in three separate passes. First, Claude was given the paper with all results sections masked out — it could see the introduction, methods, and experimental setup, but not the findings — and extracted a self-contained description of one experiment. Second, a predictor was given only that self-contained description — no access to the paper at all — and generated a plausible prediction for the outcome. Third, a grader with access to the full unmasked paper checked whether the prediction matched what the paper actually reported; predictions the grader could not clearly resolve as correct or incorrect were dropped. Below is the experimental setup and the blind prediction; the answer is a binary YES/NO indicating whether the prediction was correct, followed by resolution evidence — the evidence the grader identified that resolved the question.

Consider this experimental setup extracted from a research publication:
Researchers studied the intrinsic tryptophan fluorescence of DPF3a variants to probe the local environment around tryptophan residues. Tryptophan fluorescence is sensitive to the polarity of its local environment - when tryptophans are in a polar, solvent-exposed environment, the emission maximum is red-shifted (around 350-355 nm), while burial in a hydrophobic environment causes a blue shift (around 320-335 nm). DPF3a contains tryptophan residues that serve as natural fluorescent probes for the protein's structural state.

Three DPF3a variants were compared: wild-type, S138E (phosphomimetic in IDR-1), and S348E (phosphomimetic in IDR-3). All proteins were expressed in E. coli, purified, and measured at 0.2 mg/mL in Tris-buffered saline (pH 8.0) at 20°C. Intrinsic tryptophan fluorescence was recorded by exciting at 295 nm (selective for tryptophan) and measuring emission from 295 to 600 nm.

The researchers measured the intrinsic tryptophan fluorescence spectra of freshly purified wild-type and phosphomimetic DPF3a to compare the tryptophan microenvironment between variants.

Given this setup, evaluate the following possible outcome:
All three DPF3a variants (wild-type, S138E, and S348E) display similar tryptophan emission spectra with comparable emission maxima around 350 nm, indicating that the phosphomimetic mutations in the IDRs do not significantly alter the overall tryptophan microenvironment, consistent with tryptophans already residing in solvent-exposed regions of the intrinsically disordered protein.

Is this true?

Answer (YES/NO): NO